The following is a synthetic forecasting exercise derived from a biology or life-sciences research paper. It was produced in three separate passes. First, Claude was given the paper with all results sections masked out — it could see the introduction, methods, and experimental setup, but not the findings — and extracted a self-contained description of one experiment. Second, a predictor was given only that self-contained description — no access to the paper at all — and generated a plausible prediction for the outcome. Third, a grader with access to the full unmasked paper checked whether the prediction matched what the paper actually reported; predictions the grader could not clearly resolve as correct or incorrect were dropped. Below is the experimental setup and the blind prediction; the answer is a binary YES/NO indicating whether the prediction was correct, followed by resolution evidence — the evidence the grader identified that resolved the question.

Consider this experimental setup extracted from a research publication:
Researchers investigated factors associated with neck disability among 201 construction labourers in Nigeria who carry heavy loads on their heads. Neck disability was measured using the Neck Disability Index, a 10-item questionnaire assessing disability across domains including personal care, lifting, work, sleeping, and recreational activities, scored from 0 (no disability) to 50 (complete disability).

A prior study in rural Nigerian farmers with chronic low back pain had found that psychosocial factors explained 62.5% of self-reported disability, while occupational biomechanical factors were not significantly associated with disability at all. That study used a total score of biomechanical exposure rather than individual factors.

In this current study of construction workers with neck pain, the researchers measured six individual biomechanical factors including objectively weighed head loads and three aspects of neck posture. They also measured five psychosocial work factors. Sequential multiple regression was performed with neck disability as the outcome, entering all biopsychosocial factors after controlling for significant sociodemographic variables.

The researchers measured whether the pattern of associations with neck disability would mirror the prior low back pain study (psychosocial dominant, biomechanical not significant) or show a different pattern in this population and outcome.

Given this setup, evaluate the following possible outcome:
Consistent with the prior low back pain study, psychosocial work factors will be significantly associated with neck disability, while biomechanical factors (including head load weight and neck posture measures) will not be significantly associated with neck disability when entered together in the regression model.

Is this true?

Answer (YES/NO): NO